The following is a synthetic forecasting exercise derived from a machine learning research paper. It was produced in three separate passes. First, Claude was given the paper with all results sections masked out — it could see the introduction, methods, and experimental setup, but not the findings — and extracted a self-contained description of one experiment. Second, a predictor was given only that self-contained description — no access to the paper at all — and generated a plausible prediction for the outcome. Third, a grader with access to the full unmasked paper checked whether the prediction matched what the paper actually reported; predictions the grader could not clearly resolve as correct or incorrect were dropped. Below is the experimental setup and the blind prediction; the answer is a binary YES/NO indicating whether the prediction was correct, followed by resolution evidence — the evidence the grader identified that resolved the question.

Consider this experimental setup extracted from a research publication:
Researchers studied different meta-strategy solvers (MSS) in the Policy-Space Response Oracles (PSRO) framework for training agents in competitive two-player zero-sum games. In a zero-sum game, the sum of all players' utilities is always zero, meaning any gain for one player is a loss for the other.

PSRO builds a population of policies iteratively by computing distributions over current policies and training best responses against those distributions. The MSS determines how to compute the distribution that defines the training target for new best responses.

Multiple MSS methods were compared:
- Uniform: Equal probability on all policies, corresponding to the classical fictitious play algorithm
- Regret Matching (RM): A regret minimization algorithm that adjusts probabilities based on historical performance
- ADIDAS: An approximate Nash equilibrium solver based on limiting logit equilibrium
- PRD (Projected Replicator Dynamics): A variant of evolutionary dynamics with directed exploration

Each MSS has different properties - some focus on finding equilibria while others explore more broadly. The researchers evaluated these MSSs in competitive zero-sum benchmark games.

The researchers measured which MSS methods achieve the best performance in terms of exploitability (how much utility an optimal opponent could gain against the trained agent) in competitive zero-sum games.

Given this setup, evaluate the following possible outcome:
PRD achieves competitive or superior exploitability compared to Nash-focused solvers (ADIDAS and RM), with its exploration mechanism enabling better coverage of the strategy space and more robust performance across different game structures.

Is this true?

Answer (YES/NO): YES